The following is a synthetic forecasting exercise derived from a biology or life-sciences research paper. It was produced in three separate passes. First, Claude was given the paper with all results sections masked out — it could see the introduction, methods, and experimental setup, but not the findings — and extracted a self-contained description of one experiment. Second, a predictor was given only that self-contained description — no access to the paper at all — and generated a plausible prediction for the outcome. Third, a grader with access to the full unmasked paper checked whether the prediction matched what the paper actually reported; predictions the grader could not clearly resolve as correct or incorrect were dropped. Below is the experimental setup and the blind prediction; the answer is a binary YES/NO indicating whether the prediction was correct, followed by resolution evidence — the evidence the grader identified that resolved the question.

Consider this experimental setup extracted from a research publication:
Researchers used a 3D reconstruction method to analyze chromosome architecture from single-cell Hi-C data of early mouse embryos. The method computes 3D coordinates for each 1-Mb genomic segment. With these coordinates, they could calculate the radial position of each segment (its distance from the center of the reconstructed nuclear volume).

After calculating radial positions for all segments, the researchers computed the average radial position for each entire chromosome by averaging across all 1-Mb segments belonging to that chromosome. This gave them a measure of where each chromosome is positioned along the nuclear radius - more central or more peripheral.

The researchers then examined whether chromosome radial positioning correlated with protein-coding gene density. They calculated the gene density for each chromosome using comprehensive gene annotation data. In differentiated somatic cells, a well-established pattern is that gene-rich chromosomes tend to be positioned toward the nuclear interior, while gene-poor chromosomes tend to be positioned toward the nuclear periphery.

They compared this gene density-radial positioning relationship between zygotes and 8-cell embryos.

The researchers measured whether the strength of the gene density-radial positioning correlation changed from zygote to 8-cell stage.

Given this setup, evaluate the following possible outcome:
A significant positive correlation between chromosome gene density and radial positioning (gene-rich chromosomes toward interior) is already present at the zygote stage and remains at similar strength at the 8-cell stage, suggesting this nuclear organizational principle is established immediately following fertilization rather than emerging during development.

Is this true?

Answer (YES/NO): NO